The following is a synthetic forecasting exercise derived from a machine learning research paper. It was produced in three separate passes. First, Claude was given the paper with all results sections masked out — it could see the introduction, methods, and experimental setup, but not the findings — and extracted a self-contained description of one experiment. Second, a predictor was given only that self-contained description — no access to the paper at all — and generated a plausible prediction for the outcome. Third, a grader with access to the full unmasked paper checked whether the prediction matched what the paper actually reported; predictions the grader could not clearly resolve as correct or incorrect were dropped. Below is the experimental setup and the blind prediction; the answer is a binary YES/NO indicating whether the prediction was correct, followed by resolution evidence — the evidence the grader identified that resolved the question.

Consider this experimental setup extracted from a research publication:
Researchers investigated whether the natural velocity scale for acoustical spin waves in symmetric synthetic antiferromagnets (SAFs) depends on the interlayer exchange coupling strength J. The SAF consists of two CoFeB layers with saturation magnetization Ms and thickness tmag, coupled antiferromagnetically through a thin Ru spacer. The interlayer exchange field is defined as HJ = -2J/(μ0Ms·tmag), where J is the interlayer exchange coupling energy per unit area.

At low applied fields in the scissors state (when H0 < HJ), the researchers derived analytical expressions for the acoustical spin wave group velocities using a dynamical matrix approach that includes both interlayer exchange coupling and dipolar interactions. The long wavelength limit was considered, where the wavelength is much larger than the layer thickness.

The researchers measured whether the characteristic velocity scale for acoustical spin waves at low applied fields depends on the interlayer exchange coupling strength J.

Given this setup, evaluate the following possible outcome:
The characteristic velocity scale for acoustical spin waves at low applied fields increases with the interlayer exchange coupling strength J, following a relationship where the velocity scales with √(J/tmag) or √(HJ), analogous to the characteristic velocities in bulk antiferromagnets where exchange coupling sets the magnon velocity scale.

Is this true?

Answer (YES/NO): NO